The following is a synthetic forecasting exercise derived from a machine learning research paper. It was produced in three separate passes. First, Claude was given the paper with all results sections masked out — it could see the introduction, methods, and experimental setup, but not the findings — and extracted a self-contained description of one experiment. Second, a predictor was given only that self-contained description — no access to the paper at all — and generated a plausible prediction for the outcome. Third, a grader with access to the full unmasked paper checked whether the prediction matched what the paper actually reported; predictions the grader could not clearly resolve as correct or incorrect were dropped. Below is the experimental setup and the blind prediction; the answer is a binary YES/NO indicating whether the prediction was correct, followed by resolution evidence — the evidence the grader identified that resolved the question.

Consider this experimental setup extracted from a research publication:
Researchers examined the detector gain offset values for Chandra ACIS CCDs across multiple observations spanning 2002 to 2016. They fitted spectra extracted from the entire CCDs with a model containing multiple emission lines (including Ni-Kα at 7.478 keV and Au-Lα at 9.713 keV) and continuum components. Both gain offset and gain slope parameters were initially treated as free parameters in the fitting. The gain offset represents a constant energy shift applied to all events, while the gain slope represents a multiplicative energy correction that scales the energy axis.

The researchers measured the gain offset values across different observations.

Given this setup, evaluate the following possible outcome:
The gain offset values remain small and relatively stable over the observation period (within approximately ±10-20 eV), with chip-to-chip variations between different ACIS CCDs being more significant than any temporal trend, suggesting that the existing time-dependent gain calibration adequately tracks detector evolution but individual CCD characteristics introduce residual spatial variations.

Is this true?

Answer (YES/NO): NO